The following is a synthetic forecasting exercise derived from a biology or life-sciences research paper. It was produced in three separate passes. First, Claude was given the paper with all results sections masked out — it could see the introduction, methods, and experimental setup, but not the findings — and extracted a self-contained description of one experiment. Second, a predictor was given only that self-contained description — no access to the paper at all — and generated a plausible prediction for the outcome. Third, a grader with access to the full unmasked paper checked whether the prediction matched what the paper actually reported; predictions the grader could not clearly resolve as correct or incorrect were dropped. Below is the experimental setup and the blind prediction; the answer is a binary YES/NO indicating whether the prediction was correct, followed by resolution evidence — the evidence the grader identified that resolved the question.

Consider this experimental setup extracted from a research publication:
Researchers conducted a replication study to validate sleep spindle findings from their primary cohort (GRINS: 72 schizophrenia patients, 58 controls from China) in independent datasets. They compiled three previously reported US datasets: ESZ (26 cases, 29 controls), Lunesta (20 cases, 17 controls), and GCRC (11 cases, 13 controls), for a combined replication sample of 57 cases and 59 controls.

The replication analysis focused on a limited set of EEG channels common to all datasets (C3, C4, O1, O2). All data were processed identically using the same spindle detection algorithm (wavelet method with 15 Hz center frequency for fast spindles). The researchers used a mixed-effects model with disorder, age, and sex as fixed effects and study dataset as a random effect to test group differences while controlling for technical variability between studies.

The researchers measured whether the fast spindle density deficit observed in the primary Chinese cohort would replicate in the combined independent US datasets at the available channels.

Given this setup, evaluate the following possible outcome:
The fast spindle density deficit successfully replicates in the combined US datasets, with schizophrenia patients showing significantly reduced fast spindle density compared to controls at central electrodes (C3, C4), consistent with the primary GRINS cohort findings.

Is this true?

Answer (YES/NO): YES